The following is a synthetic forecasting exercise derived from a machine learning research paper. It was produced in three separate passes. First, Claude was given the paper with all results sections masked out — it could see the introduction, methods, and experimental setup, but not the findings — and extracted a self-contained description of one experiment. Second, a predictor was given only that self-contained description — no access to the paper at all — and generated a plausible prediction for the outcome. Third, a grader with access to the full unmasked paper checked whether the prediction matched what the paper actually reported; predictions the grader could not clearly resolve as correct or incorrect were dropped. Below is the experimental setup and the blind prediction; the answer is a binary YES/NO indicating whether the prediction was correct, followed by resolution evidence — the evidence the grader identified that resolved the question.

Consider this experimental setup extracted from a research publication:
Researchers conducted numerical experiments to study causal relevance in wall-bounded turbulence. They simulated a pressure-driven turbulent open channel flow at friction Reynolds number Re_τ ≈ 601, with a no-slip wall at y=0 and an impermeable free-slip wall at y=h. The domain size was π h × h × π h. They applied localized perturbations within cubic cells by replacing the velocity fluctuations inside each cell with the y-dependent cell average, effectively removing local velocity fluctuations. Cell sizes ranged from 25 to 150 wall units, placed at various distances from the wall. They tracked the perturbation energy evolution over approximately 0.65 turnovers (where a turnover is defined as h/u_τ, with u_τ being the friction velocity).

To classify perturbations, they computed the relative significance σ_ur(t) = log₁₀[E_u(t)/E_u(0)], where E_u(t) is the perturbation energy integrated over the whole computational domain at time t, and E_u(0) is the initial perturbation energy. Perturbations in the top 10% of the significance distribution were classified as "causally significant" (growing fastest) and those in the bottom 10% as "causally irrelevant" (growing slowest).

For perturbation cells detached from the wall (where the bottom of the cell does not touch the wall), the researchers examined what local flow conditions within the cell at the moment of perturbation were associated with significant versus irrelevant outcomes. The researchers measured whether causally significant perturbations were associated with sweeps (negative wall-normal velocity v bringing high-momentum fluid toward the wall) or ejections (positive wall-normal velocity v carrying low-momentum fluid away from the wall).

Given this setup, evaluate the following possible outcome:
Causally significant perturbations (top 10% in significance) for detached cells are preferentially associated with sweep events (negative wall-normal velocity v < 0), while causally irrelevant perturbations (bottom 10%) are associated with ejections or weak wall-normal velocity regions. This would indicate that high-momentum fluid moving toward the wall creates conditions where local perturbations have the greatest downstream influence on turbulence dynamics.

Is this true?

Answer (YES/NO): YES